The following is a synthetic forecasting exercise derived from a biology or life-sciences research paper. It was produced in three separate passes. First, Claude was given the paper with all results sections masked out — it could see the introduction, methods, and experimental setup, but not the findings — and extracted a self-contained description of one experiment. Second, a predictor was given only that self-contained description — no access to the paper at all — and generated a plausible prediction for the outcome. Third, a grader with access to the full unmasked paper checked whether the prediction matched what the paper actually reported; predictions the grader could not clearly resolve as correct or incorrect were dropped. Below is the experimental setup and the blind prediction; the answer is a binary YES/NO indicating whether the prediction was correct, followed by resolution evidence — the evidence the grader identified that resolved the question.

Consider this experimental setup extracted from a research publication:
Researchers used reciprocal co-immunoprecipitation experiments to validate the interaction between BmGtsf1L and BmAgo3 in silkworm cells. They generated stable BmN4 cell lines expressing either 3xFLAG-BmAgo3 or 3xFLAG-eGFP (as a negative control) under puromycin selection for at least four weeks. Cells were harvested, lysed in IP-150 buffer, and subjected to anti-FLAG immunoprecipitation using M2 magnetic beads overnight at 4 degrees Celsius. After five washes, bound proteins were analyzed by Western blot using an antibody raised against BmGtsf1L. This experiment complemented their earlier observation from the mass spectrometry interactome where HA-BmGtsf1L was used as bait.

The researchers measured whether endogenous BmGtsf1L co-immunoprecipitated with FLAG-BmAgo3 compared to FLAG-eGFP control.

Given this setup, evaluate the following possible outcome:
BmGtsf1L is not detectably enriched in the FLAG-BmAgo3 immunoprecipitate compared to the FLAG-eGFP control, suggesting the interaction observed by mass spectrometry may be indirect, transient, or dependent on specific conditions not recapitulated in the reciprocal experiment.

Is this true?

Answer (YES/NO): NO